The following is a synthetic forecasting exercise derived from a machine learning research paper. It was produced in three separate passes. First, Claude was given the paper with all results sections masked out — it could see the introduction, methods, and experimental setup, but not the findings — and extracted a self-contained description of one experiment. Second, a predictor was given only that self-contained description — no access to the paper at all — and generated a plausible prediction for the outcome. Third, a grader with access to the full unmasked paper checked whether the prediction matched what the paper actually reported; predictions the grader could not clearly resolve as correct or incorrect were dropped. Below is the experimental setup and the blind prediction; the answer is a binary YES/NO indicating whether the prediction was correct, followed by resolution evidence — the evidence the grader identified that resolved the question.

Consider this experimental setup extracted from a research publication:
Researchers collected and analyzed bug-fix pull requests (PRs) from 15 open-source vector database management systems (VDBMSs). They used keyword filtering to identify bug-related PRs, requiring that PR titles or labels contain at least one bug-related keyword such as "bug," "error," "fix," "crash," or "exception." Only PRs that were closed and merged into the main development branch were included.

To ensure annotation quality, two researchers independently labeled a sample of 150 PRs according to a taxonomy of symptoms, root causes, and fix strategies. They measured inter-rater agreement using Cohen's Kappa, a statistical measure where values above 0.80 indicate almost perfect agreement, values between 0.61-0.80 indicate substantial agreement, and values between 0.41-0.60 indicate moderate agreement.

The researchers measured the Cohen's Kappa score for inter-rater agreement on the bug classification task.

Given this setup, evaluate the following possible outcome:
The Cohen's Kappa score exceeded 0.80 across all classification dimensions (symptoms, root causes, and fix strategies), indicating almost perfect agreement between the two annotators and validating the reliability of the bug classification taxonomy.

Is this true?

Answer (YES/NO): YES